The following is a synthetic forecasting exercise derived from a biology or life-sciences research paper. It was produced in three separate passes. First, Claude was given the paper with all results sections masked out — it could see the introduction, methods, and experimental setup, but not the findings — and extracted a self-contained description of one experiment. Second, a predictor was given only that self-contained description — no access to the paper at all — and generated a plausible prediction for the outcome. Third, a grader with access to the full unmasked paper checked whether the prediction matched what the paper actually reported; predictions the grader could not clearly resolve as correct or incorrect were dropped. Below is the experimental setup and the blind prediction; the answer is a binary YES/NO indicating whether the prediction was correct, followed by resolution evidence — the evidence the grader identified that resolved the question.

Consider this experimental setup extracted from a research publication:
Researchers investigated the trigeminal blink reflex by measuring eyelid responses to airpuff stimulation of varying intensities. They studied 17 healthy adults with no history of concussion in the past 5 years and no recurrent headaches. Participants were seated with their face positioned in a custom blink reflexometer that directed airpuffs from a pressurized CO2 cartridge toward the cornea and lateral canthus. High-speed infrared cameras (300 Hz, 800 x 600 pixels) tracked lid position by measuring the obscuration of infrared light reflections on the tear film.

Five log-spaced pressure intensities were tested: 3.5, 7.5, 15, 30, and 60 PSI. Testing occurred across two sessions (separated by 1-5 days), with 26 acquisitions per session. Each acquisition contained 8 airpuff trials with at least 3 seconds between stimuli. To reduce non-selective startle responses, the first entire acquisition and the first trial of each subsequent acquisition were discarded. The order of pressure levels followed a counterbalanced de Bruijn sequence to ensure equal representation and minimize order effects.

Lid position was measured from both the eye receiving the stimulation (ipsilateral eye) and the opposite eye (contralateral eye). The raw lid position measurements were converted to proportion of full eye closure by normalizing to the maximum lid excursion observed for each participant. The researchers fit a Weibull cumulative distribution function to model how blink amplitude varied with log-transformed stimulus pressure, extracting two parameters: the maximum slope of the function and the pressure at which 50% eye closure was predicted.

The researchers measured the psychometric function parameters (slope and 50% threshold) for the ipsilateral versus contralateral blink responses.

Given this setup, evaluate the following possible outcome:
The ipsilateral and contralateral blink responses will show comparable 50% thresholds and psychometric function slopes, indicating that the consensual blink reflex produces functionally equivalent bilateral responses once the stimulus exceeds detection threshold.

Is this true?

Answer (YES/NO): NO